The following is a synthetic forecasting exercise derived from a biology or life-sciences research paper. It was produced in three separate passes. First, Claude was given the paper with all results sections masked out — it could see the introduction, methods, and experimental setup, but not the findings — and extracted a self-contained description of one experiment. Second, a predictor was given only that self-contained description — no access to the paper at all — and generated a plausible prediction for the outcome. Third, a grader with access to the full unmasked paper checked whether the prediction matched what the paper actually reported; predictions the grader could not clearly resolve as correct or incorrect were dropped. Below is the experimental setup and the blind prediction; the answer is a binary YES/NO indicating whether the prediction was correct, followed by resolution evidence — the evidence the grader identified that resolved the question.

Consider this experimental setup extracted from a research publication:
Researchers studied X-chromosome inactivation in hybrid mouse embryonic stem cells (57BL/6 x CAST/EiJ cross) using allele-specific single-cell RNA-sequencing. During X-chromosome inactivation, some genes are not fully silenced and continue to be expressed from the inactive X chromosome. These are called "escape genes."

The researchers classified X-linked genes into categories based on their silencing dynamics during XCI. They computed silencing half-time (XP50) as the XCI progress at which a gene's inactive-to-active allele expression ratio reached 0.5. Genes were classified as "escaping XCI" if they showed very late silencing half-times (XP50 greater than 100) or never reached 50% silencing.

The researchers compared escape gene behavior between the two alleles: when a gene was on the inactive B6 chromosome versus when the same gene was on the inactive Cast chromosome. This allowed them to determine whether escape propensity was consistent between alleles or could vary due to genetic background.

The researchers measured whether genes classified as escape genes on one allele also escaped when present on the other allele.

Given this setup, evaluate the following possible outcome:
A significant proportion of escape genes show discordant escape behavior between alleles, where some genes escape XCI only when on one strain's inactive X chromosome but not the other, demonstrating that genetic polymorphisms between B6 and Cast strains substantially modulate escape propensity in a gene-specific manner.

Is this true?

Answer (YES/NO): NO